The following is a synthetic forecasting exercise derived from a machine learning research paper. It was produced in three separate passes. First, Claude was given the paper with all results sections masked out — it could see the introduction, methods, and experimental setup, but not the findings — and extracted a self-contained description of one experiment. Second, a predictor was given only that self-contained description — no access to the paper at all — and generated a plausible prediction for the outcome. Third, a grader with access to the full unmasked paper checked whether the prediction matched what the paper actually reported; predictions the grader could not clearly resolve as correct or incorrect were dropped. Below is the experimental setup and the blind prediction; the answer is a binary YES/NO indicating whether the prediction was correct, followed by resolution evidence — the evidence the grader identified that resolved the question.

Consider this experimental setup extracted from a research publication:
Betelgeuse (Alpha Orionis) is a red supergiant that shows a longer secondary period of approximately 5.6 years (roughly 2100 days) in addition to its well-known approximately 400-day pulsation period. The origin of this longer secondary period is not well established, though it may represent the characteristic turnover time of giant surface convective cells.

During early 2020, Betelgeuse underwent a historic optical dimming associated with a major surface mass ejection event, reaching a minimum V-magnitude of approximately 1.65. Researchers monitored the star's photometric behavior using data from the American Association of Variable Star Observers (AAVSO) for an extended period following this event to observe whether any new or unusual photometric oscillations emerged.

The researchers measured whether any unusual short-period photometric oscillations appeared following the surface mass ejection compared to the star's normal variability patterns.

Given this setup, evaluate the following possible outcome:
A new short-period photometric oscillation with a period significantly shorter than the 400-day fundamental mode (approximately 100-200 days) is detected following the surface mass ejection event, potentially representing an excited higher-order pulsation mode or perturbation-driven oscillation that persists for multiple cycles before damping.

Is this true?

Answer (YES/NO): YES